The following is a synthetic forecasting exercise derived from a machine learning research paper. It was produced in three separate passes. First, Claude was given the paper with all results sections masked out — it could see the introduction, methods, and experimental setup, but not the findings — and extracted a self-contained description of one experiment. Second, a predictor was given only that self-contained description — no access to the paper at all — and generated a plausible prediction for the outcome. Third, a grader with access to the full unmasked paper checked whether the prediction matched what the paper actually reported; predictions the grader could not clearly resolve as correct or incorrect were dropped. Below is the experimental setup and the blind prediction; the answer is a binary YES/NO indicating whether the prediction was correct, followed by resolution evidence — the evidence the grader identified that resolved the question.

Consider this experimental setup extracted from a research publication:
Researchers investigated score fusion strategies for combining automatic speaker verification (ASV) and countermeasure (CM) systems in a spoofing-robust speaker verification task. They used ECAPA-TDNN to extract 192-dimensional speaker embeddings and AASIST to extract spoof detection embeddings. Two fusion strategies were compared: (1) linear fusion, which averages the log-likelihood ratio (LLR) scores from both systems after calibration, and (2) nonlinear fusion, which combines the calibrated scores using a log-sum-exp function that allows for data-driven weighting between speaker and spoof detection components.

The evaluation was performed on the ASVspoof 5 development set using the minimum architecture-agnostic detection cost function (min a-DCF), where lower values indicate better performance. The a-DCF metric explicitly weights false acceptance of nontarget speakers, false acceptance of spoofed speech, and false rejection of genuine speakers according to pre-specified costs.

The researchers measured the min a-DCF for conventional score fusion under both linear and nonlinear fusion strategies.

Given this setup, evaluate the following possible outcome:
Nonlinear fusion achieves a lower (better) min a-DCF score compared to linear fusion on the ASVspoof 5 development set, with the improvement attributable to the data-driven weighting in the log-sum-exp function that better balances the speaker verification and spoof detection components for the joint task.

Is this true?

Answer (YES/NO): YES